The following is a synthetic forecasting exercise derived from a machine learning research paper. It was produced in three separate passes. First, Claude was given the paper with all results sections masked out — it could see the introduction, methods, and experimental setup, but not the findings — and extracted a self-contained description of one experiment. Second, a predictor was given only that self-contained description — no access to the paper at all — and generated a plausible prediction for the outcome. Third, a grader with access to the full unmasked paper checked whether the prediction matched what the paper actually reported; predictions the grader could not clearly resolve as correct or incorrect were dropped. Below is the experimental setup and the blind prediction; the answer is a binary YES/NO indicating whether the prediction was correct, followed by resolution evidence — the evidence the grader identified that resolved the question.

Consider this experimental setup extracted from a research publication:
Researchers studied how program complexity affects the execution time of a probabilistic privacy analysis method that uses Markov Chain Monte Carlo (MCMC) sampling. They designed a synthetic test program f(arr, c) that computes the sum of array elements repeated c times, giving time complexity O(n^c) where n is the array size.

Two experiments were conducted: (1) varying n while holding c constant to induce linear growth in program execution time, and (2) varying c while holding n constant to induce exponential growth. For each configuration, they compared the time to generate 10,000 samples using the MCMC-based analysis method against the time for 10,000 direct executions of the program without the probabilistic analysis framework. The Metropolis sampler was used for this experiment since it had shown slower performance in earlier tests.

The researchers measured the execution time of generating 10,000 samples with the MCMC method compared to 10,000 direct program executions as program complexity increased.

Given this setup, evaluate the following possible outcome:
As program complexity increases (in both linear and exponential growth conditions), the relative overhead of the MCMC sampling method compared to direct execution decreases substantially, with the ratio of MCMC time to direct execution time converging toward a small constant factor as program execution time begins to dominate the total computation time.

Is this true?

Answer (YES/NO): NO